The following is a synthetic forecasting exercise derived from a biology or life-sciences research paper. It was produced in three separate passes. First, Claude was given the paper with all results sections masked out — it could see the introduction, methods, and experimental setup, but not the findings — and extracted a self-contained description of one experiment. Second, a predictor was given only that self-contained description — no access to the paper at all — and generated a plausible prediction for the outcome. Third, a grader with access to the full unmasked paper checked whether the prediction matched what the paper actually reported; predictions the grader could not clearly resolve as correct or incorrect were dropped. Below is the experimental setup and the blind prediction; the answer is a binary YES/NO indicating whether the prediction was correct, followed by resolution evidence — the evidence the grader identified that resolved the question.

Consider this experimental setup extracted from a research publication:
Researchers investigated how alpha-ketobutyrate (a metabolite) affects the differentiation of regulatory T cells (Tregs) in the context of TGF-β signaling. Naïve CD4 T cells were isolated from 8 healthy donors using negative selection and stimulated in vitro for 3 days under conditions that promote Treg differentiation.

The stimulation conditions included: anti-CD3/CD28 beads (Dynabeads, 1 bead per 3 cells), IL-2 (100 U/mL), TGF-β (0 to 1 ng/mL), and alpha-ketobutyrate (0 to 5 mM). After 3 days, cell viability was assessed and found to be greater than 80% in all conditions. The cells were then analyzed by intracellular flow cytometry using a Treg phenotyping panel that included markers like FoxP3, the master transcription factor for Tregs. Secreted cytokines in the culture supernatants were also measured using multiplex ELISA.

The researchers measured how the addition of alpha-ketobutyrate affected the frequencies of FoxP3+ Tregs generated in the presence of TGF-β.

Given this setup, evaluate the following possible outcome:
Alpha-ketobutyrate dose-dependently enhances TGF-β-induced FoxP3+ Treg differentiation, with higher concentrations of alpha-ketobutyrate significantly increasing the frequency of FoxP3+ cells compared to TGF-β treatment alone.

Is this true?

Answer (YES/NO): YES